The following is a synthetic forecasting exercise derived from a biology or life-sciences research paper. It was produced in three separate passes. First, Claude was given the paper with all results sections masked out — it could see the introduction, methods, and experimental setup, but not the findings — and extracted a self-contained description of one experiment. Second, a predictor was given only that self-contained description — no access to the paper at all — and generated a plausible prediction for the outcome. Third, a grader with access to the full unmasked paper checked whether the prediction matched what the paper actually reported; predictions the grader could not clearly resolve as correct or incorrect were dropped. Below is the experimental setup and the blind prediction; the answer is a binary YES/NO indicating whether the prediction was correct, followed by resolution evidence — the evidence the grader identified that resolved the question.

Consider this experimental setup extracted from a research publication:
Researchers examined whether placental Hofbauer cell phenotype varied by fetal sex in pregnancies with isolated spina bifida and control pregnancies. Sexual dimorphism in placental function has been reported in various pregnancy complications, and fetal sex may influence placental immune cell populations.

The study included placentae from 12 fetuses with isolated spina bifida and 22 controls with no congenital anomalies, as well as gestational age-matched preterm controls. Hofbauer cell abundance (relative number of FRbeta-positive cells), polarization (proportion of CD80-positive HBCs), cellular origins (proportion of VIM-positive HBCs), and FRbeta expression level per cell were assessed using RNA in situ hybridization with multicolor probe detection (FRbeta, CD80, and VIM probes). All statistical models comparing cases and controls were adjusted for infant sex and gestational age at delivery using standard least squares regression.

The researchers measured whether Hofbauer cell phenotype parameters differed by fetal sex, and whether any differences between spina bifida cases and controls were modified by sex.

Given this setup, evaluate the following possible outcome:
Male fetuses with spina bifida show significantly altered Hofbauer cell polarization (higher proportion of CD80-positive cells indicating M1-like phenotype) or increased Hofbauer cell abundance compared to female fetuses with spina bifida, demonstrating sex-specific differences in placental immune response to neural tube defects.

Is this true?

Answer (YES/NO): NO